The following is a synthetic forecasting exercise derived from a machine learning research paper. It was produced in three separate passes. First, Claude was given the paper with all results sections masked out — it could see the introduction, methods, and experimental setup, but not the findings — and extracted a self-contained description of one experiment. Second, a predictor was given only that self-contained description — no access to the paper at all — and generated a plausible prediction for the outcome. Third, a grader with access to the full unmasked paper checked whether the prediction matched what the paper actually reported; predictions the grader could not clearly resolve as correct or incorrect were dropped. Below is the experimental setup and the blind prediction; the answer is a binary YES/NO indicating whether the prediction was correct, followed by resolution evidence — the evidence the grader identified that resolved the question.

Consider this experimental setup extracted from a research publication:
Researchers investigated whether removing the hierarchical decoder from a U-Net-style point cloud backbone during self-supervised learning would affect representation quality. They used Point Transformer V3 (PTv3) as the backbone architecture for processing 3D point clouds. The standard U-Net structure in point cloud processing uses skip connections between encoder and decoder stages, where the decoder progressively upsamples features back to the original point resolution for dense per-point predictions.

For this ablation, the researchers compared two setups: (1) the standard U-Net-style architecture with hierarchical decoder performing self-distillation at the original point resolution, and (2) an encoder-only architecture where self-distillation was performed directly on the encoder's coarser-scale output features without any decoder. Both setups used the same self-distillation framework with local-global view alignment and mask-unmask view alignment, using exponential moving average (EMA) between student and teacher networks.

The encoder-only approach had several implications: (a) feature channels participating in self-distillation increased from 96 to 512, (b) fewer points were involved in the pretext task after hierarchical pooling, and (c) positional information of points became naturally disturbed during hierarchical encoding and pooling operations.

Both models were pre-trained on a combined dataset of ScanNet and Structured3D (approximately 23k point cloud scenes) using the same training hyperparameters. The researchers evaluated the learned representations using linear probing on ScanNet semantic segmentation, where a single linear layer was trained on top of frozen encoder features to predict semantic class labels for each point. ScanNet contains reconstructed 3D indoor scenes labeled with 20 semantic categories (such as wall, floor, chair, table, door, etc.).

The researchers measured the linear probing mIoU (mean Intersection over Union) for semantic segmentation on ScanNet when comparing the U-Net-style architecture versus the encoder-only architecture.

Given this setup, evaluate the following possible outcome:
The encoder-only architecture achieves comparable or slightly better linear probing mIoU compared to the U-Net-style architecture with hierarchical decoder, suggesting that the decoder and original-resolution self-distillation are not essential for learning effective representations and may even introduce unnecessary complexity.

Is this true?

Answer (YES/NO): NO